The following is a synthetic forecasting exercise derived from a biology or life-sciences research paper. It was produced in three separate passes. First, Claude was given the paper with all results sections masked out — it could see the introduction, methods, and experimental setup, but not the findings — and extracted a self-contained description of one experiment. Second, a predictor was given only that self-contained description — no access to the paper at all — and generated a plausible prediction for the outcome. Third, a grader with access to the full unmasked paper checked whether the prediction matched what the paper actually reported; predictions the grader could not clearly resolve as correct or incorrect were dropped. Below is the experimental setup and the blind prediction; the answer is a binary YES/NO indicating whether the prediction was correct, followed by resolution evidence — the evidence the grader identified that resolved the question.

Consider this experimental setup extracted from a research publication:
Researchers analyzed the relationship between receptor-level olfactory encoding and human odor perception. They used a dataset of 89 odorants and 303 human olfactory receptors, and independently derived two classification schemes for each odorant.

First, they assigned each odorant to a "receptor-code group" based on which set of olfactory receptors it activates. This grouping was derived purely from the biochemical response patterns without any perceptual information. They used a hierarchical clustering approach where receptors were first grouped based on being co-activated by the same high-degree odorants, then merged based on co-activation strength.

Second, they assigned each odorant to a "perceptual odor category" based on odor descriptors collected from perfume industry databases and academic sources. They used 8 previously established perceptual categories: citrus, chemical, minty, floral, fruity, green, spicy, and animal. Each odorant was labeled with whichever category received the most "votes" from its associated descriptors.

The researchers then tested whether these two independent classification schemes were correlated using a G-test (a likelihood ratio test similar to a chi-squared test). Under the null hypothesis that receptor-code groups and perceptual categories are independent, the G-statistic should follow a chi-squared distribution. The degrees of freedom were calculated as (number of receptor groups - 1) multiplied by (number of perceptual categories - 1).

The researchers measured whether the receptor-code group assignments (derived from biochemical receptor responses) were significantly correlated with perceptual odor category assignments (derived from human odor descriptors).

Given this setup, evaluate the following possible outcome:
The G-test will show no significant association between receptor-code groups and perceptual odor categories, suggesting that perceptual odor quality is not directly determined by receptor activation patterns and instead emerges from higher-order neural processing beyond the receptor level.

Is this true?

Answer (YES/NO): NO